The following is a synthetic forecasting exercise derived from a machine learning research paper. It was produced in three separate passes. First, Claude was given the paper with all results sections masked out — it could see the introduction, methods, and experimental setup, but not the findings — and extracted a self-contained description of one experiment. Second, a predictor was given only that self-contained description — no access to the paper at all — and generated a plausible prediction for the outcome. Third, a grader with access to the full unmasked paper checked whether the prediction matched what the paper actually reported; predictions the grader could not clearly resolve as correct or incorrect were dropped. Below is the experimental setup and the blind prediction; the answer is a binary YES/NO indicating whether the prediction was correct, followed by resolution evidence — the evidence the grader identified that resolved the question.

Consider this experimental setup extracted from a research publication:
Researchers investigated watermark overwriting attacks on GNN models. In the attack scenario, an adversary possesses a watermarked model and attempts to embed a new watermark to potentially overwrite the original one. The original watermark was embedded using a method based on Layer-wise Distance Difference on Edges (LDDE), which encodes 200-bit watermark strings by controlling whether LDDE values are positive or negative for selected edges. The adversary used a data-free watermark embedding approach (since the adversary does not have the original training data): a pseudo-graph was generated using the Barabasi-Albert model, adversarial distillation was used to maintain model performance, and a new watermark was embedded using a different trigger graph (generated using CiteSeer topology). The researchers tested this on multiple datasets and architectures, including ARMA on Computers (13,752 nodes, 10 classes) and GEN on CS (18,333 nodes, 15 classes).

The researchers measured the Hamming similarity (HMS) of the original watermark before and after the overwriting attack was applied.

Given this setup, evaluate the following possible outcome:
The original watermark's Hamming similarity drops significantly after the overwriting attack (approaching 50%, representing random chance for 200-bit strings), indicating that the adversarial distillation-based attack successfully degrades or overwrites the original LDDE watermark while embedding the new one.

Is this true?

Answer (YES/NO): NO